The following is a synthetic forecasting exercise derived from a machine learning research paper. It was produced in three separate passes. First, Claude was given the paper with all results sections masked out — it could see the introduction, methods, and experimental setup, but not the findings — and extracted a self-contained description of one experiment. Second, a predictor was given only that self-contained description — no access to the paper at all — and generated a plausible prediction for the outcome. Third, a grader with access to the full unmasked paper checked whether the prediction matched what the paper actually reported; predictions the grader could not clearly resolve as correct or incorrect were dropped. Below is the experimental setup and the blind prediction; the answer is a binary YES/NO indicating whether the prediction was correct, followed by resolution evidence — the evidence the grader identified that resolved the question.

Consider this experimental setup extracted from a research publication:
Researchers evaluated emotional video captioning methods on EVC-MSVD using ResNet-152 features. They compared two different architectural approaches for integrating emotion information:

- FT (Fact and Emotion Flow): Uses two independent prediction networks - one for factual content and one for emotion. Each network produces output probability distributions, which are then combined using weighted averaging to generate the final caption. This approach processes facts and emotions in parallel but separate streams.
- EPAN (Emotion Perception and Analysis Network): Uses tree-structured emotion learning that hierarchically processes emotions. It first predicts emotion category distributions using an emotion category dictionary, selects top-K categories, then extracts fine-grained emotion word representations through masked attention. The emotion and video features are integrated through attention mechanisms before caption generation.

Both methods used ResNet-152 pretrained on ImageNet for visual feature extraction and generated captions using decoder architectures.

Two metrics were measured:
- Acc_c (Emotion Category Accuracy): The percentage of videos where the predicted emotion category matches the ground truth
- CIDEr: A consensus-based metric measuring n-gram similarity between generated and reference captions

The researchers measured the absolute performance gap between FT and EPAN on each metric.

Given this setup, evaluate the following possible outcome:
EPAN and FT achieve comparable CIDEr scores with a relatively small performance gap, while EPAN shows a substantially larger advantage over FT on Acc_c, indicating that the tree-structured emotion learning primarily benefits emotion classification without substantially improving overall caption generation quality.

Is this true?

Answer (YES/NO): NO